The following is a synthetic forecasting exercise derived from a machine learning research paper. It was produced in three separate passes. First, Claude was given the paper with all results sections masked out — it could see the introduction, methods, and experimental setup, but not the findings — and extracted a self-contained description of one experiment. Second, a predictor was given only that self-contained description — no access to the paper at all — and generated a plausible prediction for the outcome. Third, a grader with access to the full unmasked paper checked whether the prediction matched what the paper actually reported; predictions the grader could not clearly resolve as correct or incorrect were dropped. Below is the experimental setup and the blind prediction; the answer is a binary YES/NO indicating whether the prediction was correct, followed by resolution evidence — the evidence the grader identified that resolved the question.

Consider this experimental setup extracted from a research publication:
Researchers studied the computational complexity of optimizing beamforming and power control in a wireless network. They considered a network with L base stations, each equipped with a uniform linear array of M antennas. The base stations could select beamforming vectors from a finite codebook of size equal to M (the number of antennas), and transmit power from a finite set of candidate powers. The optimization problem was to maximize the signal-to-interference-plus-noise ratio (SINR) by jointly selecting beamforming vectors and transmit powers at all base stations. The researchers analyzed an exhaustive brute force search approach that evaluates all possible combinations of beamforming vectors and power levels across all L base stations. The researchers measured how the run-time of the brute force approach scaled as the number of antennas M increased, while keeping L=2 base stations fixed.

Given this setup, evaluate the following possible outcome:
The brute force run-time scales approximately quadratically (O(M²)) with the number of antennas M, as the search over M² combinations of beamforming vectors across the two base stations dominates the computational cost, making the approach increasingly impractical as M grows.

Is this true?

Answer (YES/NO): YES